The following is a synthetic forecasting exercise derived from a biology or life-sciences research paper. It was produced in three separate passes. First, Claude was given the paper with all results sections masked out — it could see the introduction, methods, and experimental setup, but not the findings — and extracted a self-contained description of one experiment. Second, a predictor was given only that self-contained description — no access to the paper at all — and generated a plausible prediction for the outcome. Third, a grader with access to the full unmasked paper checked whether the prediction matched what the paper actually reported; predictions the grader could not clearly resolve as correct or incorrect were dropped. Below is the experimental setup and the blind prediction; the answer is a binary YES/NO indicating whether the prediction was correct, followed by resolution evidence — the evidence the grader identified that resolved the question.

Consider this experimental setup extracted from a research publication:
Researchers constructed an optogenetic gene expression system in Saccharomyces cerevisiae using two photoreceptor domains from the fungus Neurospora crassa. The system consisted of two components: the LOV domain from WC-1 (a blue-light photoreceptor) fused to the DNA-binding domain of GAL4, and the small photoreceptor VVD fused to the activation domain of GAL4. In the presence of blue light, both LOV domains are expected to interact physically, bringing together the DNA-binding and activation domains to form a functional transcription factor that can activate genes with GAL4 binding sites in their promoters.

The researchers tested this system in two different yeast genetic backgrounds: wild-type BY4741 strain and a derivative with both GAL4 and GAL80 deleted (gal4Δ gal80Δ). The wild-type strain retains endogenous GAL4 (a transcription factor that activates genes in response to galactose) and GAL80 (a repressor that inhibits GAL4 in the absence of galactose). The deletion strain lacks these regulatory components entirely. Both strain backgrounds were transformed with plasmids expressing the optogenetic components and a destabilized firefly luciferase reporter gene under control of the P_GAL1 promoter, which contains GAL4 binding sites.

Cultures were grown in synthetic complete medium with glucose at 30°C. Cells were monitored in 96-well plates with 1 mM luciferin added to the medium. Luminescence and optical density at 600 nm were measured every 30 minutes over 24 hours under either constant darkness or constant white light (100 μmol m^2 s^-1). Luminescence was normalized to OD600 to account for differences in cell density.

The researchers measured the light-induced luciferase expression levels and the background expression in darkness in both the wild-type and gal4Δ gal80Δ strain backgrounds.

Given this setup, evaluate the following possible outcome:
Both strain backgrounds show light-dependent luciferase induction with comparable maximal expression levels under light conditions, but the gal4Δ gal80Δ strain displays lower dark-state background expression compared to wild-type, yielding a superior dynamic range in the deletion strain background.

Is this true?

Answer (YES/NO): NO